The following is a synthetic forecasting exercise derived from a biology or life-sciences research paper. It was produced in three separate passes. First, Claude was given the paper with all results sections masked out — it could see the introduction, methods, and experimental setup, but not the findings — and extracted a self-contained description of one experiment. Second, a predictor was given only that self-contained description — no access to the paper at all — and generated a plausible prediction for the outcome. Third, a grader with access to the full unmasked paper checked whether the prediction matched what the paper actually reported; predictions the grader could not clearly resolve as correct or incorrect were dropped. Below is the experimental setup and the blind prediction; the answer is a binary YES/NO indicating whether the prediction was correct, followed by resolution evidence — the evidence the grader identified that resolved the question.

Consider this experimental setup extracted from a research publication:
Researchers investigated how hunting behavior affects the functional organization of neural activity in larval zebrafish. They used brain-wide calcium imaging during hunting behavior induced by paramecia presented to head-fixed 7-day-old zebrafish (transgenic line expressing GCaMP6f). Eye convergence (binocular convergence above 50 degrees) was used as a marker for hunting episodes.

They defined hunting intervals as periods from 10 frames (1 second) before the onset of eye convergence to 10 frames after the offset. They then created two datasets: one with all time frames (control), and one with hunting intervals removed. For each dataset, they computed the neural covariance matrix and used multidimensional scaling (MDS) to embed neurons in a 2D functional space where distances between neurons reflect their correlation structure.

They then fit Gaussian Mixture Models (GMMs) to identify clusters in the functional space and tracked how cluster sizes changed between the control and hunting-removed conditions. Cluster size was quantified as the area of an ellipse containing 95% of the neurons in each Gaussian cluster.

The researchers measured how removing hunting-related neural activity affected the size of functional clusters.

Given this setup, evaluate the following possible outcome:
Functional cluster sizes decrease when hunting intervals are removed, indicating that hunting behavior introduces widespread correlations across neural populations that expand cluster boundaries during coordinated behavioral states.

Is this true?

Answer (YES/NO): NO